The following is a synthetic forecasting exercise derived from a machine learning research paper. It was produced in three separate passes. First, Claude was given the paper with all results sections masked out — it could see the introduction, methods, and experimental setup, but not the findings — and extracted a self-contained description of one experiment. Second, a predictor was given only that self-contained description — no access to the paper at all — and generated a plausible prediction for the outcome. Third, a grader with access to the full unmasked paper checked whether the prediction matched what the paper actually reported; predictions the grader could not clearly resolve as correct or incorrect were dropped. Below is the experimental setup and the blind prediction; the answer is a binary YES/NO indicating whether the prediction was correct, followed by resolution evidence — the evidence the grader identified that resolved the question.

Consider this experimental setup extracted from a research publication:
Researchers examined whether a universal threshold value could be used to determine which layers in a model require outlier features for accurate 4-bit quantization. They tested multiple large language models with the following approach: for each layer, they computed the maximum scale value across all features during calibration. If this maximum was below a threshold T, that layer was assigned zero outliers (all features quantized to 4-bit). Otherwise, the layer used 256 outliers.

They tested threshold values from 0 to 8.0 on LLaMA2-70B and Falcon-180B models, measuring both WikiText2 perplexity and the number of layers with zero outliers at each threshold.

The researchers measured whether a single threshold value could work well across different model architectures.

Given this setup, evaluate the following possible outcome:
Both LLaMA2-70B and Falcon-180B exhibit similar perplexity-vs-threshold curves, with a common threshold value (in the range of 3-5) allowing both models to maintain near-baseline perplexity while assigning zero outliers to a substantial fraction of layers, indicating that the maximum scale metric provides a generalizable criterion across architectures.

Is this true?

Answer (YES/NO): NO